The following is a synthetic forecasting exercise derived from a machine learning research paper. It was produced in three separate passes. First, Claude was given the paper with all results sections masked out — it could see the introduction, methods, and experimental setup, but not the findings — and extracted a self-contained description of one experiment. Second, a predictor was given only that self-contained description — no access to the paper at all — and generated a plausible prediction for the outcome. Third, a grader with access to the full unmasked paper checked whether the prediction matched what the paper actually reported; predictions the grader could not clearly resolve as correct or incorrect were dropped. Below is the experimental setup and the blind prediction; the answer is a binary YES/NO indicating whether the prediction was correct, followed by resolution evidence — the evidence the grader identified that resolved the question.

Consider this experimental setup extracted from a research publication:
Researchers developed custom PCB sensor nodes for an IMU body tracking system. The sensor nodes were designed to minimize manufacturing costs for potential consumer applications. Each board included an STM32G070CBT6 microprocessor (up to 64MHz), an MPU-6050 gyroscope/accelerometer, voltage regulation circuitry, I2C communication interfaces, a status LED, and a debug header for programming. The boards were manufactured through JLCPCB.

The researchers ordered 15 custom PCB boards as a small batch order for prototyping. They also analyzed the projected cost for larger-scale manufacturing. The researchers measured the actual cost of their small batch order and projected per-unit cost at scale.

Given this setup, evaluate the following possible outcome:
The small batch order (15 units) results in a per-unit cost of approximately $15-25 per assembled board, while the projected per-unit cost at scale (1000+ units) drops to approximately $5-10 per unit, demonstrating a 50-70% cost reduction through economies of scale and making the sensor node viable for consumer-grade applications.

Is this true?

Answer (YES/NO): NO